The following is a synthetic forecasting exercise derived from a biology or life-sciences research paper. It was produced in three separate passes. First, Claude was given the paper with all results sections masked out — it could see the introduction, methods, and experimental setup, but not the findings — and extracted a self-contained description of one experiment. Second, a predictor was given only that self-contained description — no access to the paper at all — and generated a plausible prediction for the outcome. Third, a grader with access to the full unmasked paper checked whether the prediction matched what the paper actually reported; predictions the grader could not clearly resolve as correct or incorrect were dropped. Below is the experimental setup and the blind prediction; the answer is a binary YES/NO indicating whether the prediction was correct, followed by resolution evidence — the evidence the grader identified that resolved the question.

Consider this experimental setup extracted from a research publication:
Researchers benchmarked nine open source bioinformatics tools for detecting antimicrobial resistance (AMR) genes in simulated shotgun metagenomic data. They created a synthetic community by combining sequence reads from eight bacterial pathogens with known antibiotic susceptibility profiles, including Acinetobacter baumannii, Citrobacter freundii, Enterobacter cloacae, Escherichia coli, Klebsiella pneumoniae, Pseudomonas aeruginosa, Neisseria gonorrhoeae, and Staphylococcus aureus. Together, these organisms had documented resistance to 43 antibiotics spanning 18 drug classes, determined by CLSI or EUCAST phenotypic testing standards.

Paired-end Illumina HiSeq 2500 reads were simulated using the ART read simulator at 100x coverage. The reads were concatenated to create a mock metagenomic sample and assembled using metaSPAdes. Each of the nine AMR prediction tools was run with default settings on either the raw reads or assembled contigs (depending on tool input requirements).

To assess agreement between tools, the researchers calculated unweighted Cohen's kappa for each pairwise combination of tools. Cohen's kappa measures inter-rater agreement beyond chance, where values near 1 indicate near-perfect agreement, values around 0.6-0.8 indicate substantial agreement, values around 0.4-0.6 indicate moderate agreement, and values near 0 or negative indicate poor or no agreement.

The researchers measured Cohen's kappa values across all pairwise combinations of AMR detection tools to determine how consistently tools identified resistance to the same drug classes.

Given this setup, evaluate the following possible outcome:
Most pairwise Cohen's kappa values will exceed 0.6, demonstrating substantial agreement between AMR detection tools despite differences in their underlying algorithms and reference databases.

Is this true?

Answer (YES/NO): NO